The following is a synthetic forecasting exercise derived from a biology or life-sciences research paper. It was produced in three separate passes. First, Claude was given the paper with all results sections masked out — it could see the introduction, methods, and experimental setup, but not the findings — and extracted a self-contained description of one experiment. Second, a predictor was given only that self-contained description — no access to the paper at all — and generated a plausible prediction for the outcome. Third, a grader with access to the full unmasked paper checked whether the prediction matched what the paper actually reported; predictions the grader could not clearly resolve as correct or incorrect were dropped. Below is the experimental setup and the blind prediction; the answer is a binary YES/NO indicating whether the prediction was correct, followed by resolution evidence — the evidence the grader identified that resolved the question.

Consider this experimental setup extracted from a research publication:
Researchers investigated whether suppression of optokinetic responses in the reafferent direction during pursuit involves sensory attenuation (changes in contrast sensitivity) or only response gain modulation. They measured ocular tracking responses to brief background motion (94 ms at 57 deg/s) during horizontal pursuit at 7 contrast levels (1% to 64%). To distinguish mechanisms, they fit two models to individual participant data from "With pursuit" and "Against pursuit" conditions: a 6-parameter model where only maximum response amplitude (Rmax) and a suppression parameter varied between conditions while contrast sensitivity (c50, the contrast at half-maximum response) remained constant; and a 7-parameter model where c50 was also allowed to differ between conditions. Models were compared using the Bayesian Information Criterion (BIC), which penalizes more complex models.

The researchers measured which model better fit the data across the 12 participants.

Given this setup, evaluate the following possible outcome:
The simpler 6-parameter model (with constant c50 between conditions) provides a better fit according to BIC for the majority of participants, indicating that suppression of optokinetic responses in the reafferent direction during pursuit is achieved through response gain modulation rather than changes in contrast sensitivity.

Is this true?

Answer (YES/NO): YES